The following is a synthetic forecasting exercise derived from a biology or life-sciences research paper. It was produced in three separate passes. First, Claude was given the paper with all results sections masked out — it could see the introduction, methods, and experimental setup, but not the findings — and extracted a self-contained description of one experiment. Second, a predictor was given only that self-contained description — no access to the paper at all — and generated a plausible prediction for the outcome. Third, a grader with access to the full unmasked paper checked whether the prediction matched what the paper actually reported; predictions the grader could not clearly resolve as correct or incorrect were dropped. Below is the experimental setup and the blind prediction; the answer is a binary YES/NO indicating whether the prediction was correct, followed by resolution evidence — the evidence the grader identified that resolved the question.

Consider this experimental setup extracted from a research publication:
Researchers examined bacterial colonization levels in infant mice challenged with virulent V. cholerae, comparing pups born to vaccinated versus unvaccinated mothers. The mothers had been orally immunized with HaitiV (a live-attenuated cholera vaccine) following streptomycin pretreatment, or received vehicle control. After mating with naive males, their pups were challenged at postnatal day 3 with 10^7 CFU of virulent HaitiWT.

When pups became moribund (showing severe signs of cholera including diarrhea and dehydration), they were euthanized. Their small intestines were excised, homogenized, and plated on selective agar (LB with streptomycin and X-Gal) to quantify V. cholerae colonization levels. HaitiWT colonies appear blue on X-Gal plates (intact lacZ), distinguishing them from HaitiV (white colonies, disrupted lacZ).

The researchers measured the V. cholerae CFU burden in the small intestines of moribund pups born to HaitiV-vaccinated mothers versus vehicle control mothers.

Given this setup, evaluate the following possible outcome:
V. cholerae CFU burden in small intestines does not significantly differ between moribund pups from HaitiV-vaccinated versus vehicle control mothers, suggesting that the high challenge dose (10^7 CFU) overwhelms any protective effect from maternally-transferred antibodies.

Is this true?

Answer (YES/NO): YES